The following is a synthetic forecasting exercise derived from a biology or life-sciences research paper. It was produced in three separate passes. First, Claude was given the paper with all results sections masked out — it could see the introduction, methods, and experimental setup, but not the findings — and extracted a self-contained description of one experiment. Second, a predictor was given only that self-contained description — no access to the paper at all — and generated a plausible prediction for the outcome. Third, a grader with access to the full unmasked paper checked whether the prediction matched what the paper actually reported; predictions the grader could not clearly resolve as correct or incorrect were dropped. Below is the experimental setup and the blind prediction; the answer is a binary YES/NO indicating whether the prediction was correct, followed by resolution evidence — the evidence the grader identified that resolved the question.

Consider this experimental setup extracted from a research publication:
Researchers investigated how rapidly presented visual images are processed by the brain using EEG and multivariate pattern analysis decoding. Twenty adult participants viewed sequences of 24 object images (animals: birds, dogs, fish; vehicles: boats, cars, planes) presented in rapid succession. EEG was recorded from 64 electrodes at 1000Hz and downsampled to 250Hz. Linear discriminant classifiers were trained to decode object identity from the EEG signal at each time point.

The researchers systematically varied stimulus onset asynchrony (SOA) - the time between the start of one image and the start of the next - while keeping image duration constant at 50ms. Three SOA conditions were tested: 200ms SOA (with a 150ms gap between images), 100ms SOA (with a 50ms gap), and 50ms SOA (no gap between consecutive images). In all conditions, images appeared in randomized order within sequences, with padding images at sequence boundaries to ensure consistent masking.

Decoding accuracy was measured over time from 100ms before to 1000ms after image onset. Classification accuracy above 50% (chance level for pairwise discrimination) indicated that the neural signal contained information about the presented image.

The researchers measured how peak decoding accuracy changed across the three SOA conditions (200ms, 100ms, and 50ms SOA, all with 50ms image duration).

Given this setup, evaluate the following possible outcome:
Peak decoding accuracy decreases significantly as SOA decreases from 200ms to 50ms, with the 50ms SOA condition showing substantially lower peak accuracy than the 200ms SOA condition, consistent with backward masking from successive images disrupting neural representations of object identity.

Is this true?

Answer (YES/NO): YES